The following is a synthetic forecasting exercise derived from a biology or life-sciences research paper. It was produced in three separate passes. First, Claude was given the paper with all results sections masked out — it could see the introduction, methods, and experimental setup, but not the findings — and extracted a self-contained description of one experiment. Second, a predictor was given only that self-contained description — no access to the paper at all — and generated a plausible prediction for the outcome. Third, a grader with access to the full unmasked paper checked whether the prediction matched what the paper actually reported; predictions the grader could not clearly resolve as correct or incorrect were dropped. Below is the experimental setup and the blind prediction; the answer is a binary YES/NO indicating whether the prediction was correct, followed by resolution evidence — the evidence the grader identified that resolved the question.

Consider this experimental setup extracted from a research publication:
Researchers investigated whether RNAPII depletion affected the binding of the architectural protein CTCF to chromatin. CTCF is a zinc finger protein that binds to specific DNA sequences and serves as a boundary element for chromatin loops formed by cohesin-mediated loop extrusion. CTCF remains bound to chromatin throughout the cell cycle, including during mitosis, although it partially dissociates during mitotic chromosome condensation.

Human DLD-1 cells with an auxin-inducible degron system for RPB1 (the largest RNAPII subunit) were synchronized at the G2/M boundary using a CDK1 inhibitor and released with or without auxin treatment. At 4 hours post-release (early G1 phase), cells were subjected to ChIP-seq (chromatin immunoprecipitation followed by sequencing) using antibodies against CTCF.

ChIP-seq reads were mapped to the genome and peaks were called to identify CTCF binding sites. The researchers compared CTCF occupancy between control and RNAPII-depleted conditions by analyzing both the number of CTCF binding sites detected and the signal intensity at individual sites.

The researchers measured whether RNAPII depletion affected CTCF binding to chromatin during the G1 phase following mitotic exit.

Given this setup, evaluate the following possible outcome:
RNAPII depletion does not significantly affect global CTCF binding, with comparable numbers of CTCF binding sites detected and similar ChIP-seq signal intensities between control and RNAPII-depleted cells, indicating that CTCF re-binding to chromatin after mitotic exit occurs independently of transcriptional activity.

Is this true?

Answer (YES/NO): YES